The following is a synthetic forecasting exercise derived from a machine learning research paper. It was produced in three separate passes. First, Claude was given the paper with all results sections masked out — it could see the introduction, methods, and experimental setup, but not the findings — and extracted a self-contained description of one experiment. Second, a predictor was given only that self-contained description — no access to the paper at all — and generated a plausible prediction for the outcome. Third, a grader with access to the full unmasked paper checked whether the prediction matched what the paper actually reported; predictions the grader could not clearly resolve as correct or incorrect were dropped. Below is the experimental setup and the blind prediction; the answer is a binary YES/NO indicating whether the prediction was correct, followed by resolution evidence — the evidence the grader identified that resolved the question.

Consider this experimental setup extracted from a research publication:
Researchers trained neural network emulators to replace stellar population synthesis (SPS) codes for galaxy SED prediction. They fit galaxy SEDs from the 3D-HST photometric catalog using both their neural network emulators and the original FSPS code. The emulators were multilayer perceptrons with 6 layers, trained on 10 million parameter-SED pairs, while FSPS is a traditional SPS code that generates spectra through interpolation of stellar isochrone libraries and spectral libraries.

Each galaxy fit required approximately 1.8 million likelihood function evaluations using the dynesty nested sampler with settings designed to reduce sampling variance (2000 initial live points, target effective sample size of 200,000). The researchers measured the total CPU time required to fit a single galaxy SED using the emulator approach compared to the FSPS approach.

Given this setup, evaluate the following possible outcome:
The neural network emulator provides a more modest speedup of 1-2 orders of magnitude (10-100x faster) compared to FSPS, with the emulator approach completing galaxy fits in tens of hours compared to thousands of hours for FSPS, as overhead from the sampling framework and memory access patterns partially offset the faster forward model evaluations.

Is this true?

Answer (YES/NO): NO